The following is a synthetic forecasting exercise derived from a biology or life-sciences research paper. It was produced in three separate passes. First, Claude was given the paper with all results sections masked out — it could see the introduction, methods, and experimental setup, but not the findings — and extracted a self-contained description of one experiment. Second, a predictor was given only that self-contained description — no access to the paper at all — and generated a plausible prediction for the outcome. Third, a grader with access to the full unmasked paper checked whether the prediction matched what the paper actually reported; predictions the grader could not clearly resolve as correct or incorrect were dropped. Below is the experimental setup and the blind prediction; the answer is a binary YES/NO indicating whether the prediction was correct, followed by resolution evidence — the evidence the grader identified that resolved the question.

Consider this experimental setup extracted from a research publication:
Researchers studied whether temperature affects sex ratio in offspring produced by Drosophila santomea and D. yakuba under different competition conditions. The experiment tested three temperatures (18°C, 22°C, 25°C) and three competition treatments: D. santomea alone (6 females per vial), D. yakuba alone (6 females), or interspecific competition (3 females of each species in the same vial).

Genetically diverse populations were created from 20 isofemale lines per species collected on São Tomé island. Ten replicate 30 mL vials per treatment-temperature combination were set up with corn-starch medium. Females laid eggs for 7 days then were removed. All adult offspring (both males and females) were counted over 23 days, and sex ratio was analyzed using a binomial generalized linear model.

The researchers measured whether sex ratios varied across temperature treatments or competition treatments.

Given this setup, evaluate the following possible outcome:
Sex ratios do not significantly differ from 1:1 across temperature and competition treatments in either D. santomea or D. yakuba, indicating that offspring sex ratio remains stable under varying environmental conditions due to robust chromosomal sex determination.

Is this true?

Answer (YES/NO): NO